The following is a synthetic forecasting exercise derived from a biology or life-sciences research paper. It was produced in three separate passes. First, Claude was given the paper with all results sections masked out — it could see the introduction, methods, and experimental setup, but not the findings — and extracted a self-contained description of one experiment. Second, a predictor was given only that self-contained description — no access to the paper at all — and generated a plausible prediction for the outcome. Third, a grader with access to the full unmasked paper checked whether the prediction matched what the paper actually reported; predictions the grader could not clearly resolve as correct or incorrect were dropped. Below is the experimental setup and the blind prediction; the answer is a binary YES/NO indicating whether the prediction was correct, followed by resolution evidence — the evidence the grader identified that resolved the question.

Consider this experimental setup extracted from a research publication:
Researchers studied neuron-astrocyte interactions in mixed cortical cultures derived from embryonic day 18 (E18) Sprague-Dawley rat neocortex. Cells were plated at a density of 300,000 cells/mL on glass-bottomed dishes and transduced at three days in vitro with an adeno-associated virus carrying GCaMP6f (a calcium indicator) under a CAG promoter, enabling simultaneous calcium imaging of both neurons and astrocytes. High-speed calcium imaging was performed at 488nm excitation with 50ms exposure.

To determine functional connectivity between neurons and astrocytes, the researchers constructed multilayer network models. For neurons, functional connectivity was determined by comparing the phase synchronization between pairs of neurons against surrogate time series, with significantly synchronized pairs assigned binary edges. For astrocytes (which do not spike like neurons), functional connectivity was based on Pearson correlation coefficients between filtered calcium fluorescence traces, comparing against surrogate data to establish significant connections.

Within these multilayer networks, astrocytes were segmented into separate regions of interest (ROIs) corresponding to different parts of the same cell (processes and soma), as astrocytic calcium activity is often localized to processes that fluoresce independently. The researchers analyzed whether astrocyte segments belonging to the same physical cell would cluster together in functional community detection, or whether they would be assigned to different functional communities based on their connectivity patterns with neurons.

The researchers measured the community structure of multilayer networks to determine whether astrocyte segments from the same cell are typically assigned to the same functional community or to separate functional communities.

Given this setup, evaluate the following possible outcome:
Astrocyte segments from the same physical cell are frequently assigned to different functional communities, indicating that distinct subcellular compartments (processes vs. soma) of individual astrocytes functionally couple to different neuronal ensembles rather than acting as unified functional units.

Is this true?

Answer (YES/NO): YES